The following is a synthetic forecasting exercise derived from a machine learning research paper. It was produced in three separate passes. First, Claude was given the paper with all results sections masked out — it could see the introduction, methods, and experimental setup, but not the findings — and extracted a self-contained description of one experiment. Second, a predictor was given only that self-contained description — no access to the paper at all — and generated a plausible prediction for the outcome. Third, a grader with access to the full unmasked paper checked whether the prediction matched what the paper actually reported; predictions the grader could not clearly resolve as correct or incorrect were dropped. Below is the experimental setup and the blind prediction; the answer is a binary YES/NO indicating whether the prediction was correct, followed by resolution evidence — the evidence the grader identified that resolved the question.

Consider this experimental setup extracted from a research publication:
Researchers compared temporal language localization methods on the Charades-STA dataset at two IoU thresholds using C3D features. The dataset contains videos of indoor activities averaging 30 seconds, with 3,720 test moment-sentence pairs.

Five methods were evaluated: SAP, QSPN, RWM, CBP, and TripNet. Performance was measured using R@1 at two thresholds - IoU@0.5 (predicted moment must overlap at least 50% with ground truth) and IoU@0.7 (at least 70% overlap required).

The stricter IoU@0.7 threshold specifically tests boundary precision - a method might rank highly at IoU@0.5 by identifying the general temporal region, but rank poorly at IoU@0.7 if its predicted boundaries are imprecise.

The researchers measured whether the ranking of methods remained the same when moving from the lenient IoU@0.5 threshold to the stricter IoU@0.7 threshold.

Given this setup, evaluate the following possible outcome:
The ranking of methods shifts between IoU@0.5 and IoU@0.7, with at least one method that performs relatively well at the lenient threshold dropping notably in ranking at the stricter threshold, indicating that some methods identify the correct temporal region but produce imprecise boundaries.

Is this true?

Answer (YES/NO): YES